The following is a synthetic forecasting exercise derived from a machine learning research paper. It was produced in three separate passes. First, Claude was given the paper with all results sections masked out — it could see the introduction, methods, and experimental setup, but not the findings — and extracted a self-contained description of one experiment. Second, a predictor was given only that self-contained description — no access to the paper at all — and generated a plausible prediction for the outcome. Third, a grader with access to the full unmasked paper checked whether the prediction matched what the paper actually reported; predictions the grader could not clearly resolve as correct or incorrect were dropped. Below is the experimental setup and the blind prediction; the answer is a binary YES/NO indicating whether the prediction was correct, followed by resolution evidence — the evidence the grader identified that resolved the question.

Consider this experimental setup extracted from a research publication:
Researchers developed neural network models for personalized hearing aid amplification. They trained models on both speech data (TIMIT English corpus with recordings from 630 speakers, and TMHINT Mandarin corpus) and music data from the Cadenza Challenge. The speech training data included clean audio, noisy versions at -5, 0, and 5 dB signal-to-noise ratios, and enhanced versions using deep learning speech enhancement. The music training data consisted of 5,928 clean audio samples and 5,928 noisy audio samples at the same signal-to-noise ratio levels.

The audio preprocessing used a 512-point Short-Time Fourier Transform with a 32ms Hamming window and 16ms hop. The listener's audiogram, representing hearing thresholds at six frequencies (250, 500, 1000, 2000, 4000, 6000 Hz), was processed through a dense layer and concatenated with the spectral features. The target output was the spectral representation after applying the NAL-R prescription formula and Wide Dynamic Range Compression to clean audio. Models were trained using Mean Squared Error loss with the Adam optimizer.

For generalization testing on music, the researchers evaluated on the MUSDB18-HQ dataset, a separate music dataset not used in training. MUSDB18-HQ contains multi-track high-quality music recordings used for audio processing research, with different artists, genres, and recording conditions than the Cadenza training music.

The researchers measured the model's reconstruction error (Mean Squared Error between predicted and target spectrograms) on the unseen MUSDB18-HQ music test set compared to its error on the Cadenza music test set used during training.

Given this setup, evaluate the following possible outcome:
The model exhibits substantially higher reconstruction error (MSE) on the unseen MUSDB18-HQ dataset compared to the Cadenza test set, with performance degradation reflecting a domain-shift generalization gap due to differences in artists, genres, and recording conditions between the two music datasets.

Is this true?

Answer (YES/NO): NO